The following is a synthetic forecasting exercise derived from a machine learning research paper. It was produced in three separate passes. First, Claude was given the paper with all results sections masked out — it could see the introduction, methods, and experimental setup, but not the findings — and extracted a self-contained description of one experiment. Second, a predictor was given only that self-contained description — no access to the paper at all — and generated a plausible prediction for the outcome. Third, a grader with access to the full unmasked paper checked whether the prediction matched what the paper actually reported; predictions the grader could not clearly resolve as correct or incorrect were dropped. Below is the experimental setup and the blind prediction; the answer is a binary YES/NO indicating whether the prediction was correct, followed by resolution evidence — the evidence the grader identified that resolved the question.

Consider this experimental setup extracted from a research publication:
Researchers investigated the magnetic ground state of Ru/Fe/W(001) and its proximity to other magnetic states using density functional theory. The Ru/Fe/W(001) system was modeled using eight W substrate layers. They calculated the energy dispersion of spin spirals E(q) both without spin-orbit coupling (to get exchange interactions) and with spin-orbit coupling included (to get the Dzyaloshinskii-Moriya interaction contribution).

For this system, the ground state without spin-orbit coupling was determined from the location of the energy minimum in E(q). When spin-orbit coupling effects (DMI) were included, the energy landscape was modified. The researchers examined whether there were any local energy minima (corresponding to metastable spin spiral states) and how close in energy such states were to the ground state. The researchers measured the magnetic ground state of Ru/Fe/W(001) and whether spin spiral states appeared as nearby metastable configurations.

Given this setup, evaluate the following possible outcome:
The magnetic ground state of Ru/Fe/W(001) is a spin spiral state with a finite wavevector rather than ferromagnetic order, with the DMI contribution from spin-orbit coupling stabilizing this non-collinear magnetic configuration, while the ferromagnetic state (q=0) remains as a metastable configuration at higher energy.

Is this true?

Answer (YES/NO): NO